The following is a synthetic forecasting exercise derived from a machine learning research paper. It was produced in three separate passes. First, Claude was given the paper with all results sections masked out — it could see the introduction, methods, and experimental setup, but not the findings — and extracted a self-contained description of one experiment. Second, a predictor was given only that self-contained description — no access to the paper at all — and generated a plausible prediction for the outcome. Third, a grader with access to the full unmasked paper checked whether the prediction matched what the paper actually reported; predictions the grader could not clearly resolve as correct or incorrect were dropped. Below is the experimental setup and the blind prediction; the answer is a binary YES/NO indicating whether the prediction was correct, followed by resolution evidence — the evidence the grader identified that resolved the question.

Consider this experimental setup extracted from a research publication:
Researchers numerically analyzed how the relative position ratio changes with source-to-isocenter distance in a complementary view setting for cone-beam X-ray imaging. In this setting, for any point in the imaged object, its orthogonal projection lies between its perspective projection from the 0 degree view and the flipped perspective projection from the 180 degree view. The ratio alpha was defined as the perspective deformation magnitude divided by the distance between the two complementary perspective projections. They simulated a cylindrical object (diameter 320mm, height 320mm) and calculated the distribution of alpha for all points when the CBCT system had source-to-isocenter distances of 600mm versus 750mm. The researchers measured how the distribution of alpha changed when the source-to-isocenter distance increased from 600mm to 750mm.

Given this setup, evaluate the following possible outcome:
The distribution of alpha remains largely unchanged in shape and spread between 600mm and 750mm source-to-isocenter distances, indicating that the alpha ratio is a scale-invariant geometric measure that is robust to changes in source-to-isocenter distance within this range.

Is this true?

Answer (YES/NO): NO